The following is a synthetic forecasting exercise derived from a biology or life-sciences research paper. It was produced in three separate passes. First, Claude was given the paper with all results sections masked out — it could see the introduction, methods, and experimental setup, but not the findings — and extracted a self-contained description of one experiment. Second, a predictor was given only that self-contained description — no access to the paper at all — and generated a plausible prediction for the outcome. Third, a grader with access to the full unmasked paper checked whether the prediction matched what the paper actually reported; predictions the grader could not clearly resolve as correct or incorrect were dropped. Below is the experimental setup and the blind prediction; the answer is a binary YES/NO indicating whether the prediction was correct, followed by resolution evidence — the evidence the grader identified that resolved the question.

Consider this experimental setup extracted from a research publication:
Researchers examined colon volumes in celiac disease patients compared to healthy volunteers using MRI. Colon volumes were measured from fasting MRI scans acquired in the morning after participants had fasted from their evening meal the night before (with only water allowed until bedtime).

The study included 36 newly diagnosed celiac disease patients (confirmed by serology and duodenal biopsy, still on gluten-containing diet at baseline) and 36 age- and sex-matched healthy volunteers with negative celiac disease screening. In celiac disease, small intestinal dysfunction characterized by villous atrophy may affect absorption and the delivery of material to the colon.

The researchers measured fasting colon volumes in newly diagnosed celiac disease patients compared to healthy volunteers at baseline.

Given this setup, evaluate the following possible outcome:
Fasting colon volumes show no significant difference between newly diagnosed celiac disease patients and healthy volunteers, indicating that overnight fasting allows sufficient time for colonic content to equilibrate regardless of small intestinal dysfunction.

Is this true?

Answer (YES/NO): YES